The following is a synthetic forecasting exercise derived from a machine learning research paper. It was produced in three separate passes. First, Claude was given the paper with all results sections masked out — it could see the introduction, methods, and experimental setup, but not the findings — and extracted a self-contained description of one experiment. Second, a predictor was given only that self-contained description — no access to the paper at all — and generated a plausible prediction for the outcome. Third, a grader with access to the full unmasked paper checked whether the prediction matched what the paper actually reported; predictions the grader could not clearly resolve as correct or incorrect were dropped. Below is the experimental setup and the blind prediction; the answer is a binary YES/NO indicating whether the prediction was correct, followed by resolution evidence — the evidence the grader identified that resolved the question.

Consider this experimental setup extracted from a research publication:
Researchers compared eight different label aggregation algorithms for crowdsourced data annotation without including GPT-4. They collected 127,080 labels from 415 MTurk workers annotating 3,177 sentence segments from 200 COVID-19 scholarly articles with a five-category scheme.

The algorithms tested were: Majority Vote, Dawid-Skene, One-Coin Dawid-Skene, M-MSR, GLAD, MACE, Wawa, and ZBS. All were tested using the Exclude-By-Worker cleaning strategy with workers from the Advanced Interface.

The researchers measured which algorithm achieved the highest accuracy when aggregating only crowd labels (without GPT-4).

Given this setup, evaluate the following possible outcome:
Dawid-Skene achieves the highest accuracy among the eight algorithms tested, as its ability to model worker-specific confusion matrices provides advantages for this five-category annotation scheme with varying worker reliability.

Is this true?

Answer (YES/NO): NO